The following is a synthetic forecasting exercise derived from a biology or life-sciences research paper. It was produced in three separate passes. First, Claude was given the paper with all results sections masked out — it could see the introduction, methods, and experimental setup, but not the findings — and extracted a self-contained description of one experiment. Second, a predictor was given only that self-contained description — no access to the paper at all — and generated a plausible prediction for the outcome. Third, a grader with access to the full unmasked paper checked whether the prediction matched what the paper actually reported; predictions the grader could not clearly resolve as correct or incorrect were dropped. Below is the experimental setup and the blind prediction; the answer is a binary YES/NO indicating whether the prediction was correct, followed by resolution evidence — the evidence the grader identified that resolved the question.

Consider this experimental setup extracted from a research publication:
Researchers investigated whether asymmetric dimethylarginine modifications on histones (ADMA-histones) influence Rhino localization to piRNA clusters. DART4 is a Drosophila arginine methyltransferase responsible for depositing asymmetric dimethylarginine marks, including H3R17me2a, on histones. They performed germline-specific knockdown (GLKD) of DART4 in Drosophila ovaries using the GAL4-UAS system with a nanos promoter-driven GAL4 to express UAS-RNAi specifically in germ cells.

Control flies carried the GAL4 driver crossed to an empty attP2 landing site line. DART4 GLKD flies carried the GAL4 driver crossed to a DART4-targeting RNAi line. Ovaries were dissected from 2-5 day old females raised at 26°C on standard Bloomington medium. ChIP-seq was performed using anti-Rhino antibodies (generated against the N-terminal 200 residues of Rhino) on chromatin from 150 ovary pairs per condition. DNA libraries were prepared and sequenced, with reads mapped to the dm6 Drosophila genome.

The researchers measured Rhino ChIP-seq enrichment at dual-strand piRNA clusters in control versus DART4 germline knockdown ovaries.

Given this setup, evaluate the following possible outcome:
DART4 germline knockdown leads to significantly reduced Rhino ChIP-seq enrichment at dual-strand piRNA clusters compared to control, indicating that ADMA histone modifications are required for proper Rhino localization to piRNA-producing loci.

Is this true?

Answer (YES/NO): NO